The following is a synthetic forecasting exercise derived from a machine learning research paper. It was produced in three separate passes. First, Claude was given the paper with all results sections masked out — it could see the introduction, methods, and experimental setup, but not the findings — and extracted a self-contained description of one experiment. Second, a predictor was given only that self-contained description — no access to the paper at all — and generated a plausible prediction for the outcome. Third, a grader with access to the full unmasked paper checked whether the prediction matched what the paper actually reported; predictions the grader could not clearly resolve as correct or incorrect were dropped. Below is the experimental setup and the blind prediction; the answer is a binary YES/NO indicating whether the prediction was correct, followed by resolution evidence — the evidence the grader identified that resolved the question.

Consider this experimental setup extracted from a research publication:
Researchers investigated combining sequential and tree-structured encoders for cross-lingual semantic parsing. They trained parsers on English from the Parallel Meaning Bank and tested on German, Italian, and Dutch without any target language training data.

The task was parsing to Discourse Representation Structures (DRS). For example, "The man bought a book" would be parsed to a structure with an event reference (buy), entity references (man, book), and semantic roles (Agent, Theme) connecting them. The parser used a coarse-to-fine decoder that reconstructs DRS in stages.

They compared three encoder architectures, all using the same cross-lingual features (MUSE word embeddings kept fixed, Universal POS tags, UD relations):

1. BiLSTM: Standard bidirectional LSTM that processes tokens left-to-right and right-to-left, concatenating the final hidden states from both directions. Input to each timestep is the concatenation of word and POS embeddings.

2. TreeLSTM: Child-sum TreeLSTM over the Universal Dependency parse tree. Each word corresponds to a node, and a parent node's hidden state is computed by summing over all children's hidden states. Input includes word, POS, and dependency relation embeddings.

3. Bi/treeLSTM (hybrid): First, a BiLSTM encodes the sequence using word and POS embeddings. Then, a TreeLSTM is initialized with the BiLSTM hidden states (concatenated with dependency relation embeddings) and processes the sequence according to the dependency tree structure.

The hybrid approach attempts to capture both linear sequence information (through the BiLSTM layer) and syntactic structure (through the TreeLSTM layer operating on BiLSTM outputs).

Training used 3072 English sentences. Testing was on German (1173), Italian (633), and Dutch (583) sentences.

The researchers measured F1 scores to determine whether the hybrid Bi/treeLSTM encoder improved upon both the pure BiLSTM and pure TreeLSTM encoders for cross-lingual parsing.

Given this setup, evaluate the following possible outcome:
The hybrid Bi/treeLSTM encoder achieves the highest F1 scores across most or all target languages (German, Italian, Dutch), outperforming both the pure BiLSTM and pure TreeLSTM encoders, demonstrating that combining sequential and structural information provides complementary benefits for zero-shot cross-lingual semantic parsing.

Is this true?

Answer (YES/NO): NO